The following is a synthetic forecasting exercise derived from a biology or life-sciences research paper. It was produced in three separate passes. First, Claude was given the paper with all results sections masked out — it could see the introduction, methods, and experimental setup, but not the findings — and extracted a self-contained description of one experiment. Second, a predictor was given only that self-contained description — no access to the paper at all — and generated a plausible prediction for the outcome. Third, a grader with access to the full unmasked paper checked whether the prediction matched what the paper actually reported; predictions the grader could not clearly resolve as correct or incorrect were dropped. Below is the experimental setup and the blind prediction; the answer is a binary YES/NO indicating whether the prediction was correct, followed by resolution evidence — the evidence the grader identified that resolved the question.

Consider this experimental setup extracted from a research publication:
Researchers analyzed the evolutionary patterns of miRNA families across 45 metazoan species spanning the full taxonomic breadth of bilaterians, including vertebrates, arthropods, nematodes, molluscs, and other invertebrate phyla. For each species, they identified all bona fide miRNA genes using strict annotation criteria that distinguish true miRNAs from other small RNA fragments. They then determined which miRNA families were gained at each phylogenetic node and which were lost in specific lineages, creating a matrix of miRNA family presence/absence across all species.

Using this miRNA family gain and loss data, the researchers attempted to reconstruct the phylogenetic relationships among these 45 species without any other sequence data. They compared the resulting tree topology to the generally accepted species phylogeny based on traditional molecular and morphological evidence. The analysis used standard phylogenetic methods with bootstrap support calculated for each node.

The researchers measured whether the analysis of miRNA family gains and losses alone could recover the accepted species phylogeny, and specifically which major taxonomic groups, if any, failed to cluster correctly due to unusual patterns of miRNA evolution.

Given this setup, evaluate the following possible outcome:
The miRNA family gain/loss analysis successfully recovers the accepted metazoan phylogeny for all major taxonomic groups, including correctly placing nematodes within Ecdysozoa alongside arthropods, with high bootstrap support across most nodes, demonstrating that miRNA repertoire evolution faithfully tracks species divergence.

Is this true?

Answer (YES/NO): NO